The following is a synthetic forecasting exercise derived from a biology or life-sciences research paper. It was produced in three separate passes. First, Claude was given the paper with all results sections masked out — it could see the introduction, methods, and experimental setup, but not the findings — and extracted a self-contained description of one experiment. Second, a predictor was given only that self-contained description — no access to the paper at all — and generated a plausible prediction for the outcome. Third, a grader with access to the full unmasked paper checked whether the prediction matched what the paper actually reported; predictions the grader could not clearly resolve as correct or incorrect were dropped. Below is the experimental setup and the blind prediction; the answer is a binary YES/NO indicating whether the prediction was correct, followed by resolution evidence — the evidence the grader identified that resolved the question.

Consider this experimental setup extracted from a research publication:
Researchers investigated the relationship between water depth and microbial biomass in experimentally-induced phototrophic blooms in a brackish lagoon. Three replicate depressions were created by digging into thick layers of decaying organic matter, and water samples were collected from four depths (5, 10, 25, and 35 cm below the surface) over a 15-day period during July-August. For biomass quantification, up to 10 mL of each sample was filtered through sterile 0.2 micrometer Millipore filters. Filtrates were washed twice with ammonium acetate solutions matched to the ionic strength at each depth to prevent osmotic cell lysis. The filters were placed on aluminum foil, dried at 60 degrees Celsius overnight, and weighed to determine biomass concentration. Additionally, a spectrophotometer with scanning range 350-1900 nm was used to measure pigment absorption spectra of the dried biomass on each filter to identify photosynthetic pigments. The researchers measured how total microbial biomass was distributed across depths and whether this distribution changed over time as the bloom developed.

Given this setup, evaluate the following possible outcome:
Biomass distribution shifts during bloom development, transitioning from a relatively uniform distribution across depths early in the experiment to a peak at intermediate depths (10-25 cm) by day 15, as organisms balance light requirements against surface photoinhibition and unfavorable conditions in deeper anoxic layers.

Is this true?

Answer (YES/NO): NO